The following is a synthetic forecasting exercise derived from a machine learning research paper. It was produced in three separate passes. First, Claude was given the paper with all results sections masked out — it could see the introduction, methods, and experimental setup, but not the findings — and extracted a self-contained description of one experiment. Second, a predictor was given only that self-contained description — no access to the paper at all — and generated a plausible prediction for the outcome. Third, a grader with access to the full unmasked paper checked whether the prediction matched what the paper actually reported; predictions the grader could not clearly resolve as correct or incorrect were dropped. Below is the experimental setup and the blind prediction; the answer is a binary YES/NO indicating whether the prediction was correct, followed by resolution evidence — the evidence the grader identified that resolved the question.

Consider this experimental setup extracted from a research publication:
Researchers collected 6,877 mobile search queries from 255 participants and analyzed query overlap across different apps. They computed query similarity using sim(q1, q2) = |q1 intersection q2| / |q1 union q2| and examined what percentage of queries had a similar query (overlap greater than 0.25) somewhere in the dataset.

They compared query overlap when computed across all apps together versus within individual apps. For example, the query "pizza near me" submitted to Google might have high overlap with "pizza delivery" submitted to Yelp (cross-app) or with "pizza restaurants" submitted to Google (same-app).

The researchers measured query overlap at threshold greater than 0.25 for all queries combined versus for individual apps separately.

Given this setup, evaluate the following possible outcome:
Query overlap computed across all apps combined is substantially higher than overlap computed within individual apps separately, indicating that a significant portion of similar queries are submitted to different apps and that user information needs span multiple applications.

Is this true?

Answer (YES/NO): YES